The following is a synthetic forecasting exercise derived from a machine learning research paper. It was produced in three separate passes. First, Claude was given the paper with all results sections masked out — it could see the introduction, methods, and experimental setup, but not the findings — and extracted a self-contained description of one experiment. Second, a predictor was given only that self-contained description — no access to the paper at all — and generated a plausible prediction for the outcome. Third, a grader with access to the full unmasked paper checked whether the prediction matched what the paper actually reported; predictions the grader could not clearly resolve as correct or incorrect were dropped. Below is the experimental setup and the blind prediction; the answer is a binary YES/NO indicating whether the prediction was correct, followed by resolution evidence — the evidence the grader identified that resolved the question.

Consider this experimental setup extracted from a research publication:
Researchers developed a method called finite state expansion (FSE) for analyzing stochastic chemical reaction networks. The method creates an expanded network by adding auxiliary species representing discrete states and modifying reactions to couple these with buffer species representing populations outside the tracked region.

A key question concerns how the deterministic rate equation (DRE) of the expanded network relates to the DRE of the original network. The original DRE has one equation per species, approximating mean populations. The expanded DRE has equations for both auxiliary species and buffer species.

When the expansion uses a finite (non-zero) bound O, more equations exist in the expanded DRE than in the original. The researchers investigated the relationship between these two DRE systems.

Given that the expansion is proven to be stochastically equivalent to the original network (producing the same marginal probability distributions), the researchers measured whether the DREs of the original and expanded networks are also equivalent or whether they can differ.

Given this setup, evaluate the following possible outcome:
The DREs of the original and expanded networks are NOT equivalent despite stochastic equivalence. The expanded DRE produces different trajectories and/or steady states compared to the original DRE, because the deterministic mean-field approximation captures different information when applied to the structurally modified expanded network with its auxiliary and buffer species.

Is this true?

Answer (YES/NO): YES